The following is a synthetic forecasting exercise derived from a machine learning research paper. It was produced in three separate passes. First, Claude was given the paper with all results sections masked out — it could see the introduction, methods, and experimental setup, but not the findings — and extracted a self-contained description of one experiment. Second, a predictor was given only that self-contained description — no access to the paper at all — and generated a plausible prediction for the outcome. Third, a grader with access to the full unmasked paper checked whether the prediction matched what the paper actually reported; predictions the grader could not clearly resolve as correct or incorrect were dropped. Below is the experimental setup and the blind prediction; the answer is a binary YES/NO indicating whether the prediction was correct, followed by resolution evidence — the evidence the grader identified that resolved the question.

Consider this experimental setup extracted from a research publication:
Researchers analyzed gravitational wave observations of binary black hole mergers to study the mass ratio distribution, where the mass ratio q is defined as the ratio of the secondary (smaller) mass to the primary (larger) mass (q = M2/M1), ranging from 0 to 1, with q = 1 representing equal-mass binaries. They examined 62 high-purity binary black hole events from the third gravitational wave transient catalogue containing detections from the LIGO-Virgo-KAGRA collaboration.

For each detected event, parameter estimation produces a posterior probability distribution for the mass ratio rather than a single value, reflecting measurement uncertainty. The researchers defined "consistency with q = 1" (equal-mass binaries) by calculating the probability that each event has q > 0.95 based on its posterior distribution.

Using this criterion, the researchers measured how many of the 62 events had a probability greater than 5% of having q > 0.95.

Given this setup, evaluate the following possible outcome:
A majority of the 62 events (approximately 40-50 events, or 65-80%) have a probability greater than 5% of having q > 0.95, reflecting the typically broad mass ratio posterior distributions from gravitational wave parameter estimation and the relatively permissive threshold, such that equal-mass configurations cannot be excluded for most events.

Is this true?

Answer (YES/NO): YES